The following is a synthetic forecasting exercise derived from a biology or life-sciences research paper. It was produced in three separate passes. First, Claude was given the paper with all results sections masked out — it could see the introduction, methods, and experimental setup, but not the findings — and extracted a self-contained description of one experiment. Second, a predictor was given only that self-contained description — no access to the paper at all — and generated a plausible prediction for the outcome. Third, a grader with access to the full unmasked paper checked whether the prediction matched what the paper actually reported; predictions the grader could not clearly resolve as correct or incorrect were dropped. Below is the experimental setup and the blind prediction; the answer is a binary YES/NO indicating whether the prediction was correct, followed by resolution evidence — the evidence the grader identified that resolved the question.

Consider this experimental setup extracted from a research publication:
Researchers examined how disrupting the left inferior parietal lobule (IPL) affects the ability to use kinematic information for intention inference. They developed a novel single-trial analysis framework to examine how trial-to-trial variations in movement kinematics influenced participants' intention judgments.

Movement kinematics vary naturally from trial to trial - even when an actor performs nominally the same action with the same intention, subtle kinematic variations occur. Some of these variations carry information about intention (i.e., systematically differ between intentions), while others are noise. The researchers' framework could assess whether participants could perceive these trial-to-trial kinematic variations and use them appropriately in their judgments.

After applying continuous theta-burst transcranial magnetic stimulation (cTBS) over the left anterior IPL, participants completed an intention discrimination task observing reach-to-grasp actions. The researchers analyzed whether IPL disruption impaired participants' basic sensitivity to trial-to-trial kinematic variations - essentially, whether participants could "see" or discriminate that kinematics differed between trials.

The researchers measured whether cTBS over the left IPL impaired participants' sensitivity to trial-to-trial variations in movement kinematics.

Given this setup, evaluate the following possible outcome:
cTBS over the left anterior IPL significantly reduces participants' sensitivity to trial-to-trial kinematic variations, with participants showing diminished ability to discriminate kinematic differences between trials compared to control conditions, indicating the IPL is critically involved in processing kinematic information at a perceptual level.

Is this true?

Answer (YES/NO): NO